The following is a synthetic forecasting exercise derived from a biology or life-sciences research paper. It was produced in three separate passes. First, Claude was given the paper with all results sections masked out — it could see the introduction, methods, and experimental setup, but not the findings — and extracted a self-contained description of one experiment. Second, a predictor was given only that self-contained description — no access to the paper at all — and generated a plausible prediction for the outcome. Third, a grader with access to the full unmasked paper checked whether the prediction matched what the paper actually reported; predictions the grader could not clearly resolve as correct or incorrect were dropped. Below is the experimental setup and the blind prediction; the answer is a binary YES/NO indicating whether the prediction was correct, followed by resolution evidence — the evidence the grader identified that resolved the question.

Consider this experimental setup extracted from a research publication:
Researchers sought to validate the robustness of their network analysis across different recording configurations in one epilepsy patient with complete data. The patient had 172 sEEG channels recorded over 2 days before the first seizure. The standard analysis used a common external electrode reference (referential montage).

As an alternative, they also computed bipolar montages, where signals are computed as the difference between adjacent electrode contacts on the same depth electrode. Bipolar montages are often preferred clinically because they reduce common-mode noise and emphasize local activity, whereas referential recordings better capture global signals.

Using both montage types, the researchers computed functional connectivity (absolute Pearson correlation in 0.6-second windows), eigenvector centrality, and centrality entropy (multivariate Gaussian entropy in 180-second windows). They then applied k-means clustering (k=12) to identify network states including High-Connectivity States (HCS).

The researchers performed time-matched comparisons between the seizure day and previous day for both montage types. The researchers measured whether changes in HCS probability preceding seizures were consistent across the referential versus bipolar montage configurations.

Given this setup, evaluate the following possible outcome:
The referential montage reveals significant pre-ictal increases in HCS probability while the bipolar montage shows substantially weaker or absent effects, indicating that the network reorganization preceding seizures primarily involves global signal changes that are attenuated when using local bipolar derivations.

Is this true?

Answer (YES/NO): NO